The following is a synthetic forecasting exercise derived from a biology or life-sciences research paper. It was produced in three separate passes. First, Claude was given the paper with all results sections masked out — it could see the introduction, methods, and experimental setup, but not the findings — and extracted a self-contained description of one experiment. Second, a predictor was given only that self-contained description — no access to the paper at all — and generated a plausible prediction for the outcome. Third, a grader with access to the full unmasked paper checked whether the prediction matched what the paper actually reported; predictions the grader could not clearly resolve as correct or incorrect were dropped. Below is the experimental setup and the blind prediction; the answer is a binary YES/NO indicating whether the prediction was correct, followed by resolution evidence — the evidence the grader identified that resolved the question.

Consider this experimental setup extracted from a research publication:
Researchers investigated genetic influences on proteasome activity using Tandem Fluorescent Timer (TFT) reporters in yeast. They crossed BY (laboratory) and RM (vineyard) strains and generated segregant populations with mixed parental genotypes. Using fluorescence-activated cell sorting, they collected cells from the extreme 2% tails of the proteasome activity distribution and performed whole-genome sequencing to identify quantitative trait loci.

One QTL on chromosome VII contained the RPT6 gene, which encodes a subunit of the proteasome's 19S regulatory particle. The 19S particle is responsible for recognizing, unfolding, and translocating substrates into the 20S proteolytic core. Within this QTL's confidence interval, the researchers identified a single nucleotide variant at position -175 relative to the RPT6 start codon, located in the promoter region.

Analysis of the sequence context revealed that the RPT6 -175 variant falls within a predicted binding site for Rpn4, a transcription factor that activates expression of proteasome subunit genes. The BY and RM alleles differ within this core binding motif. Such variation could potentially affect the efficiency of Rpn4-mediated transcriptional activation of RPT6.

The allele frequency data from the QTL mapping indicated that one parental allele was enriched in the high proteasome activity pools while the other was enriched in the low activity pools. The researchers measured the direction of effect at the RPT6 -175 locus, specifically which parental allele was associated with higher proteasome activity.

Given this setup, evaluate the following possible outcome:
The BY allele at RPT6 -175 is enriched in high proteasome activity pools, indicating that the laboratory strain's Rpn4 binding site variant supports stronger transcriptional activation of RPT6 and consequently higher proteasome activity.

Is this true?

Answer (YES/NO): NO